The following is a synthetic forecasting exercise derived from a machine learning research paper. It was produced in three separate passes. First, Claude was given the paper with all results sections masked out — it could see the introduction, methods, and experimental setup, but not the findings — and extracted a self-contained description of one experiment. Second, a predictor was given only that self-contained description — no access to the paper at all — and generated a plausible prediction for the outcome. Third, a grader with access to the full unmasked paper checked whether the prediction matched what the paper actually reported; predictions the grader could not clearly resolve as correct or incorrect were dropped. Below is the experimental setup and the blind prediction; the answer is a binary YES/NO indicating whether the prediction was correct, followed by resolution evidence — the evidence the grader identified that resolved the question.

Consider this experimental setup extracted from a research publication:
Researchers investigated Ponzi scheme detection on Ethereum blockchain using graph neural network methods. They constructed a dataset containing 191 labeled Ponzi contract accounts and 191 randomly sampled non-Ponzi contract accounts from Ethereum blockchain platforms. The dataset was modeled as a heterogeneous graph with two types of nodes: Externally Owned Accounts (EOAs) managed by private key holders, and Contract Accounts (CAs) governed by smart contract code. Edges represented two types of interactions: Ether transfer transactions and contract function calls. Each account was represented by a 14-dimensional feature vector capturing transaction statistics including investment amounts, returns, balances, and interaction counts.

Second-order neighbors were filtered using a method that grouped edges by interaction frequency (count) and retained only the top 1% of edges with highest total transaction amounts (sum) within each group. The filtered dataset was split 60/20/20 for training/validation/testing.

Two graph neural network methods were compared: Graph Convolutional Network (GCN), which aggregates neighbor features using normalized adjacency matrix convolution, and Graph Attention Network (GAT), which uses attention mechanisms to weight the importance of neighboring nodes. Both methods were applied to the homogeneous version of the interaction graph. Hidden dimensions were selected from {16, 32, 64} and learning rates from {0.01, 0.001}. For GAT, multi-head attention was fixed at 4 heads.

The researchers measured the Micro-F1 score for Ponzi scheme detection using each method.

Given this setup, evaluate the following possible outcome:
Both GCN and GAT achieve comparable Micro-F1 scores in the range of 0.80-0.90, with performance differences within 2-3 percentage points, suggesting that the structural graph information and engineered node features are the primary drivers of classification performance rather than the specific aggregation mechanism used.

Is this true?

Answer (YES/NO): NO